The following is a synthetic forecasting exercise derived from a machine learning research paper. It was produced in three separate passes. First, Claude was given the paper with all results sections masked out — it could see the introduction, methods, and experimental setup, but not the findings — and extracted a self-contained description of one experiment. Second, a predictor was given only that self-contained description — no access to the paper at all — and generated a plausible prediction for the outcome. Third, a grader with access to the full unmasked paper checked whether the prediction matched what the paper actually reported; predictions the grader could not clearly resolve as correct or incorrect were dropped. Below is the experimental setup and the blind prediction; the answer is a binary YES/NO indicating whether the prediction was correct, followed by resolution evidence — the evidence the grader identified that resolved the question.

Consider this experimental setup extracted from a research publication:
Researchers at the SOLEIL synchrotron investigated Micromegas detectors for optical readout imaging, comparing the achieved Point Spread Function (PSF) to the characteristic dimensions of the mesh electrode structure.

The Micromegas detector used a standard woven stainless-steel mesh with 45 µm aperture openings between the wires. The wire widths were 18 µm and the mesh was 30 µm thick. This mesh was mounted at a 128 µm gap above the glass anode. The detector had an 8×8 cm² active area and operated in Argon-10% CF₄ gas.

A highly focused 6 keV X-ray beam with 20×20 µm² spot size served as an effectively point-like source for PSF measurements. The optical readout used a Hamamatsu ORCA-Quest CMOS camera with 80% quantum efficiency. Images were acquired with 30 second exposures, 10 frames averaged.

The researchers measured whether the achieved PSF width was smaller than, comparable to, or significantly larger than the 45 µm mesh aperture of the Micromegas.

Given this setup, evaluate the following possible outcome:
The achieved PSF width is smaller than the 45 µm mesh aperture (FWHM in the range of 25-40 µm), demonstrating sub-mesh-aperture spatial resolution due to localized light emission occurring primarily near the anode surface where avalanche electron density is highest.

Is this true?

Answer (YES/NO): NO